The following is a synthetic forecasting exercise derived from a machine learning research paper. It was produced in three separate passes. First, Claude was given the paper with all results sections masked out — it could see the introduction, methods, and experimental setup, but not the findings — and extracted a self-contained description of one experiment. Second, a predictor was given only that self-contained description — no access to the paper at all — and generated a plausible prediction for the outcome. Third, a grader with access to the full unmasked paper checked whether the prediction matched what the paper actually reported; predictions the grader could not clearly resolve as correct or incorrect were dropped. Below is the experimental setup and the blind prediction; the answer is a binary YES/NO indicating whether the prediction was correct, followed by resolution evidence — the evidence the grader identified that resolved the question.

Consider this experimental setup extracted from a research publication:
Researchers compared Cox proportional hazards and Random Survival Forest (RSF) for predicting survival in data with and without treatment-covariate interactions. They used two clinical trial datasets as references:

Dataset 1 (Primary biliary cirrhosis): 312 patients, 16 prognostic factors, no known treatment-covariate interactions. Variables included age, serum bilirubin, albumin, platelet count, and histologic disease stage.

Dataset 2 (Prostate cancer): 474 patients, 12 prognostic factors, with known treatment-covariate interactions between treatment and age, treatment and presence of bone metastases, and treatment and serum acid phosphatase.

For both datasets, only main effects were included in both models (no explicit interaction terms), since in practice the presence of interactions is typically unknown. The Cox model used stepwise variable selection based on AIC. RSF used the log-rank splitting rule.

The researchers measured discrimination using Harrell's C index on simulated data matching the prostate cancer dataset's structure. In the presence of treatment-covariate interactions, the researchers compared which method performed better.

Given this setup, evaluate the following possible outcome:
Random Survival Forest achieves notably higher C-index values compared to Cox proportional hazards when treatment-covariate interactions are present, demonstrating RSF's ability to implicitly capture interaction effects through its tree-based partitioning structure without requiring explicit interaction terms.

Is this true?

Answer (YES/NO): YES